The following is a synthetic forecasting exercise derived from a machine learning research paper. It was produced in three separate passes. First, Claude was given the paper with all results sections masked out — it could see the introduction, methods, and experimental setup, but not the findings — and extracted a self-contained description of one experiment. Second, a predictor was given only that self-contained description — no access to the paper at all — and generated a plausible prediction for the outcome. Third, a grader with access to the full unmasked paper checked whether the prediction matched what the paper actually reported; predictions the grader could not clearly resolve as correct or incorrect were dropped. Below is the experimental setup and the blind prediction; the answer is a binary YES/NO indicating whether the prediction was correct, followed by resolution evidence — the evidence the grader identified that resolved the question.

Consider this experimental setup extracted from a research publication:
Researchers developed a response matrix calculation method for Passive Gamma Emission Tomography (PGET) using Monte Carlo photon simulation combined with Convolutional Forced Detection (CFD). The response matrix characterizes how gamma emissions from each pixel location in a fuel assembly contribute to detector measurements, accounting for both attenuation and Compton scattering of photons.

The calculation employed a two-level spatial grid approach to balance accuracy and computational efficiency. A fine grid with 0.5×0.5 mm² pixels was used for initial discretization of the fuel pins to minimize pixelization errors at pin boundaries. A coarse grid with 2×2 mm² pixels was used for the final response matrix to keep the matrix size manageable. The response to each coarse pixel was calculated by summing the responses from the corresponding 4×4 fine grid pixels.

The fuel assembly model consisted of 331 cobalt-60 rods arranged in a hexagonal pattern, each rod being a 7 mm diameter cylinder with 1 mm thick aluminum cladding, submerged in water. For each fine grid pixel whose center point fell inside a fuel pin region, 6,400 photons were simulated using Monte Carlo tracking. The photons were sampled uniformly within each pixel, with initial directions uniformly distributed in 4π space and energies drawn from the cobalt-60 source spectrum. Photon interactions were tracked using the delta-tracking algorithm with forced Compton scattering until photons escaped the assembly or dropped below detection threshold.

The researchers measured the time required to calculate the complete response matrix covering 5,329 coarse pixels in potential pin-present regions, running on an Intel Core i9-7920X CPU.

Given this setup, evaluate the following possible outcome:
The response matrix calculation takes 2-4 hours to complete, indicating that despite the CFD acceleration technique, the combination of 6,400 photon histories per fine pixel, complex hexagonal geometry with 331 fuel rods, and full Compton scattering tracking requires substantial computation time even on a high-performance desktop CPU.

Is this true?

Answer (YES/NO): NO